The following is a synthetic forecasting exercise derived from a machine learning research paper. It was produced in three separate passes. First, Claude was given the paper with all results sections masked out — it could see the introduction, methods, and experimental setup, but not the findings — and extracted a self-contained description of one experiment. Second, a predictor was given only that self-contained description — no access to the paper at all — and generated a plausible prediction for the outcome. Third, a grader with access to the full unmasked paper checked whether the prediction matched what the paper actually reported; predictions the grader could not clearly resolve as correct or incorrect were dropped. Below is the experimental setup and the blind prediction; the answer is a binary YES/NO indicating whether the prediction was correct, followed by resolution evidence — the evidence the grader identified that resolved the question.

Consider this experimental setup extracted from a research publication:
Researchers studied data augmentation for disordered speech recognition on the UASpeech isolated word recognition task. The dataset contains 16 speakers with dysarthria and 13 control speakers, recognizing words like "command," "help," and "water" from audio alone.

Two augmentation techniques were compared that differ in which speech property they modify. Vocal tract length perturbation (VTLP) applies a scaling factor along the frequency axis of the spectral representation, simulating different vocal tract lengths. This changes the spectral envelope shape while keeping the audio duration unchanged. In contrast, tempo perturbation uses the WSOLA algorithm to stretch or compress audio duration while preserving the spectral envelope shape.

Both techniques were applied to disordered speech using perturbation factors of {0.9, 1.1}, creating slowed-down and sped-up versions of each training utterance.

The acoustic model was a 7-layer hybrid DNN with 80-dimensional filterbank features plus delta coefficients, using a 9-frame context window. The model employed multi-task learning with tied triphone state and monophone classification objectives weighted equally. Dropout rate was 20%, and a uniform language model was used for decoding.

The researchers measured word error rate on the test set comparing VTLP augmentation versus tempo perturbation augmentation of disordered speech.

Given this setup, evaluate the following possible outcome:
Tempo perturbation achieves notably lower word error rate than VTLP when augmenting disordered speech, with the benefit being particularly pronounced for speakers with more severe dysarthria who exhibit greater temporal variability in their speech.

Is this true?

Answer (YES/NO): NO